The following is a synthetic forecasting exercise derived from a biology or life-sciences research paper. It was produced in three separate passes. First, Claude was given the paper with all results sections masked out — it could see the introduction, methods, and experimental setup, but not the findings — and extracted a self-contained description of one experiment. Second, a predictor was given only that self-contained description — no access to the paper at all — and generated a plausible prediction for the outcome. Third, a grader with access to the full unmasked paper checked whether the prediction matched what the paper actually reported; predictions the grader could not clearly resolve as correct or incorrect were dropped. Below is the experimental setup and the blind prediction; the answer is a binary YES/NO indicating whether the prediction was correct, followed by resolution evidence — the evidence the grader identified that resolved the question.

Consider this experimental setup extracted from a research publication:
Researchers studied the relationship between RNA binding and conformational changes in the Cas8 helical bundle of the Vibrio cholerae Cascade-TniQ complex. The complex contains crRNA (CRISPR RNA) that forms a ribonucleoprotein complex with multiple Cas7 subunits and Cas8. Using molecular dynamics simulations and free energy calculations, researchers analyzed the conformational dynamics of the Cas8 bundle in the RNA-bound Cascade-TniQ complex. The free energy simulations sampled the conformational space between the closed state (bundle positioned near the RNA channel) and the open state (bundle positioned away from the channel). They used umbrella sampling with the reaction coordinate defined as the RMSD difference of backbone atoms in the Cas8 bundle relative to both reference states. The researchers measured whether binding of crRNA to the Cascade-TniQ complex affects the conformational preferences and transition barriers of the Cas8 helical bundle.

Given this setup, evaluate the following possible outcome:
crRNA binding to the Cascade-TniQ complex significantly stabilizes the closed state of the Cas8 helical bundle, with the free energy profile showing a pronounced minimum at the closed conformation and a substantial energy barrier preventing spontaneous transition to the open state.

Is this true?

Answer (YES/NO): NO